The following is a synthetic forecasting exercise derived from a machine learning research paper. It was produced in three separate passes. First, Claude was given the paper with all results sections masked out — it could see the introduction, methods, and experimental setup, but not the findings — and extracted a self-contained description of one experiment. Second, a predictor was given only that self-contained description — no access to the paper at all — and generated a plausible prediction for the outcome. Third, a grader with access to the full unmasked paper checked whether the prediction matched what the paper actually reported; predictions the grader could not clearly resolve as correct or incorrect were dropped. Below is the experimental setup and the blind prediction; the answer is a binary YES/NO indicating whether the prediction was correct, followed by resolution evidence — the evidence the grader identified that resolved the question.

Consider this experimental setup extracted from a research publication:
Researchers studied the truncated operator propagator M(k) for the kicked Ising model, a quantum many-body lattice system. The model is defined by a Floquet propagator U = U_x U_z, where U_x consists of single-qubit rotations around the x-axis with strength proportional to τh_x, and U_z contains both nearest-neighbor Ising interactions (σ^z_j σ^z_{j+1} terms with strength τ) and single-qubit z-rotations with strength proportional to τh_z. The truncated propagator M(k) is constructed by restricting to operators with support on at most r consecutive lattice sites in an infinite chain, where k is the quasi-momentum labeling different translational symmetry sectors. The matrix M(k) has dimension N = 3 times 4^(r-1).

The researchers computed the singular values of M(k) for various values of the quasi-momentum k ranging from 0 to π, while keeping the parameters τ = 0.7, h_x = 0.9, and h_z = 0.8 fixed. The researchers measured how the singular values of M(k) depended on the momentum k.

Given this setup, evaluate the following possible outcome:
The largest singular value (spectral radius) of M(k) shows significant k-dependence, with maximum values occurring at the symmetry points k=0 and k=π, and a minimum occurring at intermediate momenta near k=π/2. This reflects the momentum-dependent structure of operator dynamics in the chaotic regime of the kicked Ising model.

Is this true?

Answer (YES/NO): NO